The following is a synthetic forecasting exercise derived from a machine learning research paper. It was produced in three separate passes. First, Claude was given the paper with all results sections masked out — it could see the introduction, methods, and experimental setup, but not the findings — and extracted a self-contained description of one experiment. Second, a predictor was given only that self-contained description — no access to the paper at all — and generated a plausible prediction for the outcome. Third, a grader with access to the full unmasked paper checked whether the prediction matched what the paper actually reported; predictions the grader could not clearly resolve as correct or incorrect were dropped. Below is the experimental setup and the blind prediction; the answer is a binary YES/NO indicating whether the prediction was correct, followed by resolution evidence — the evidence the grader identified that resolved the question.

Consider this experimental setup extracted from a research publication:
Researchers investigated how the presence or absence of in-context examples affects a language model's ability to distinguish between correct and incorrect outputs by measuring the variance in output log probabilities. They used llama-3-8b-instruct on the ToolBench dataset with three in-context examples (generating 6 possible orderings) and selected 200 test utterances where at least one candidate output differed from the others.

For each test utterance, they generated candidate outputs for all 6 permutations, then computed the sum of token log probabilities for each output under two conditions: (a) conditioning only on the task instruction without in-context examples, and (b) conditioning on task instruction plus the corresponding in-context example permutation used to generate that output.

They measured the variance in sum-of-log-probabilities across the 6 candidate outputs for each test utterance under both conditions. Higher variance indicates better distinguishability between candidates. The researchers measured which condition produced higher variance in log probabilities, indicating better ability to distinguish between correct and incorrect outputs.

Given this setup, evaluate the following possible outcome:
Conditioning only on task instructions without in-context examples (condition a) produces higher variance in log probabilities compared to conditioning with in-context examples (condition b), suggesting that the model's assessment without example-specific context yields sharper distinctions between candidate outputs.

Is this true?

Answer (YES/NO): YES